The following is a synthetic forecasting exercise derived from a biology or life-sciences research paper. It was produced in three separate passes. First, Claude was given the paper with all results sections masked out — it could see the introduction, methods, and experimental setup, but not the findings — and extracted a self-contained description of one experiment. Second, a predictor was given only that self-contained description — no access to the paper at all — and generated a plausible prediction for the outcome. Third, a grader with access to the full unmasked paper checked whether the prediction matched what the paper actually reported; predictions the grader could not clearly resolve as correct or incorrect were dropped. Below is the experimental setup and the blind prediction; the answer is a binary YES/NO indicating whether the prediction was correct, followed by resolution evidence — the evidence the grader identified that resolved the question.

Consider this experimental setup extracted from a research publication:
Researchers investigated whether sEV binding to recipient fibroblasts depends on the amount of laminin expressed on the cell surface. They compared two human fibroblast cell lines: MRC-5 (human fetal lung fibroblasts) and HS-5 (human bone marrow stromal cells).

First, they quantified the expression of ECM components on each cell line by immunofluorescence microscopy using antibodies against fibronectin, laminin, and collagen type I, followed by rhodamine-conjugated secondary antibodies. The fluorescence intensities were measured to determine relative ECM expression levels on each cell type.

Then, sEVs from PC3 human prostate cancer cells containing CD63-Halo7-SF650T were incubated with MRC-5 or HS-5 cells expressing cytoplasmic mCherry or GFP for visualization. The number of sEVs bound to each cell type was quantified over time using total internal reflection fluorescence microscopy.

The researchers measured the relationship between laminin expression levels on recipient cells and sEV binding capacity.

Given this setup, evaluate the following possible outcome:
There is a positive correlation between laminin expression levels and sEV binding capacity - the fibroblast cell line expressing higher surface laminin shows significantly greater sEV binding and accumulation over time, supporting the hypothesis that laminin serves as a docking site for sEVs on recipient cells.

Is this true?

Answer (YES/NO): YES